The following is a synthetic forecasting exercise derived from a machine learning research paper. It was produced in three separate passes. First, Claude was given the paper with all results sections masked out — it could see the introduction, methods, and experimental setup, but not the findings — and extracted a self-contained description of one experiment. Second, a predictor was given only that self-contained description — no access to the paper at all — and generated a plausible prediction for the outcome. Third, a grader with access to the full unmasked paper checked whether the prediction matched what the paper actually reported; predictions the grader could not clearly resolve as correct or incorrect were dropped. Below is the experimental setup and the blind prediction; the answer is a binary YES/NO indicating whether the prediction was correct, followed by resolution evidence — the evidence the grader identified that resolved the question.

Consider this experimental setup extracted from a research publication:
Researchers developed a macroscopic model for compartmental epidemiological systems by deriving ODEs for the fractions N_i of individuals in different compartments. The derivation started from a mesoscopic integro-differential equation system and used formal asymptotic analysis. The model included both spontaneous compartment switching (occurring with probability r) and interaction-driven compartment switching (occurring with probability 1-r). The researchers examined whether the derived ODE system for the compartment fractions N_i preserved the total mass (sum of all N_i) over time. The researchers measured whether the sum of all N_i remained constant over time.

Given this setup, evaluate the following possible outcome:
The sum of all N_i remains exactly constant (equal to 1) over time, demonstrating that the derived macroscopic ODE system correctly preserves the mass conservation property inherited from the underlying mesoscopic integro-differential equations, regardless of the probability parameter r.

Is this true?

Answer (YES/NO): YES